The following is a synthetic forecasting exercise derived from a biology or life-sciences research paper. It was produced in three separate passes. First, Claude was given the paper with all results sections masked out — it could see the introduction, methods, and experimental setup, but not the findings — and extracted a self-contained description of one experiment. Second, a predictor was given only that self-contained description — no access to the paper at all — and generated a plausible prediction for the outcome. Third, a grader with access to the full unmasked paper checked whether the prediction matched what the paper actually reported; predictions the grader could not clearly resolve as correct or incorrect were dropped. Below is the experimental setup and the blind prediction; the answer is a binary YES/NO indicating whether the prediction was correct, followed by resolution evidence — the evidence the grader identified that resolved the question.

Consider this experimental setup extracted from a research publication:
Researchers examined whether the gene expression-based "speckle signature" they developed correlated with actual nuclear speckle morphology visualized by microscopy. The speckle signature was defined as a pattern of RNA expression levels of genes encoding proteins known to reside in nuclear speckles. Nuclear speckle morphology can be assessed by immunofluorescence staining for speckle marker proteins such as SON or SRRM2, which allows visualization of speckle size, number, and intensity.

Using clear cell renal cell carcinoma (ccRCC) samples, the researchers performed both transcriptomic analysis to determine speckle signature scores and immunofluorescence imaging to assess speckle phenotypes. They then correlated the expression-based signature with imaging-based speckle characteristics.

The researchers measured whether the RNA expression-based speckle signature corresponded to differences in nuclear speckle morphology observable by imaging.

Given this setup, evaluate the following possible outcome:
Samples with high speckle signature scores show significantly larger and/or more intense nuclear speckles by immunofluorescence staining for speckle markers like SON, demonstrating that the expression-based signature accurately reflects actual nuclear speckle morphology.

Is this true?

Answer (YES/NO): NO